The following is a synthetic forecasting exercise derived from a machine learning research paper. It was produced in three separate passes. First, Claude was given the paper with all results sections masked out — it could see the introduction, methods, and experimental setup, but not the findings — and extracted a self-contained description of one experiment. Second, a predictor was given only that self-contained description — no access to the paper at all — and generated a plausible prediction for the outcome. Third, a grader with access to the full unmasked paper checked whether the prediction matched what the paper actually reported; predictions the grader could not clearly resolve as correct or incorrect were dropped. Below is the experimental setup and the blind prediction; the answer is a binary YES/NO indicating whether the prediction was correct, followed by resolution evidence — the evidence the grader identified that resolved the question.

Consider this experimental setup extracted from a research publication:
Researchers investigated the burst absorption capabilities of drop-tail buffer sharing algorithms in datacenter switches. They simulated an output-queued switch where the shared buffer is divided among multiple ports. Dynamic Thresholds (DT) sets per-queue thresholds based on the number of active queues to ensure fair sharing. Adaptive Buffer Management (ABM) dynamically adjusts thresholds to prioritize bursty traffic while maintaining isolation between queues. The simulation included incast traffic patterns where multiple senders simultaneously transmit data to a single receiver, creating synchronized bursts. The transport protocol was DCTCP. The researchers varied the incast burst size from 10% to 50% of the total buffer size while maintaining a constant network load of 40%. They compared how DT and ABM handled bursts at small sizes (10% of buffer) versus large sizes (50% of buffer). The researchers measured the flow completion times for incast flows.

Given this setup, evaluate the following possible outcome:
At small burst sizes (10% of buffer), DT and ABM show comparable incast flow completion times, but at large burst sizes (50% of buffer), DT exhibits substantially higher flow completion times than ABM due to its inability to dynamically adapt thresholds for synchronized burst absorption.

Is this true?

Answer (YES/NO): NO